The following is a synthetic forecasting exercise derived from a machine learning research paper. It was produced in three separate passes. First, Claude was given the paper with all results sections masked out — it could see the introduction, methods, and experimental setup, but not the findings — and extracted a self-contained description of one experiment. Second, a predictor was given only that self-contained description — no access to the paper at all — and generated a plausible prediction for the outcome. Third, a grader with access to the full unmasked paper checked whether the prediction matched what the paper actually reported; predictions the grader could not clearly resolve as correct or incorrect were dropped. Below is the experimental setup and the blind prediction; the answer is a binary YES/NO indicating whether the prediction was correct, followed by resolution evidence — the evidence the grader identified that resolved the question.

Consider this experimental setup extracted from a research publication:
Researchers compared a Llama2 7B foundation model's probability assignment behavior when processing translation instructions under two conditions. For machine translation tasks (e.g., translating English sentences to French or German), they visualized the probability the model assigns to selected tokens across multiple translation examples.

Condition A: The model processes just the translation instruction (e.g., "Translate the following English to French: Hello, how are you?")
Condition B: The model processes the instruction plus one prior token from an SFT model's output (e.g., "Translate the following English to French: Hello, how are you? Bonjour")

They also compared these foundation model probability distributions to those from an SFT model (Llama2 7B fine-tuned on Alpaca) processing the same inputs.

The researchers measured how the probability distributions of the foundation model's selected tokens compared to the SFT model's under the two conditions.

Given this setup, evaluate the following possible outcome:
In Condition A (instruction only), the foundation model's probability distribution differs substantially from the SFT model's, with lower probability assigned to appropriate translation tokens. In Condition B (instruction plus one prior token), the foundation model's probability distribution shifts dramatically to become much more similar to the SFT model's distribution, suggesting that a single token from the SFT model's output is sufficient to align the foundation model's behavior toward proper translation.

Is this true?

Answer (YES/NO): YES